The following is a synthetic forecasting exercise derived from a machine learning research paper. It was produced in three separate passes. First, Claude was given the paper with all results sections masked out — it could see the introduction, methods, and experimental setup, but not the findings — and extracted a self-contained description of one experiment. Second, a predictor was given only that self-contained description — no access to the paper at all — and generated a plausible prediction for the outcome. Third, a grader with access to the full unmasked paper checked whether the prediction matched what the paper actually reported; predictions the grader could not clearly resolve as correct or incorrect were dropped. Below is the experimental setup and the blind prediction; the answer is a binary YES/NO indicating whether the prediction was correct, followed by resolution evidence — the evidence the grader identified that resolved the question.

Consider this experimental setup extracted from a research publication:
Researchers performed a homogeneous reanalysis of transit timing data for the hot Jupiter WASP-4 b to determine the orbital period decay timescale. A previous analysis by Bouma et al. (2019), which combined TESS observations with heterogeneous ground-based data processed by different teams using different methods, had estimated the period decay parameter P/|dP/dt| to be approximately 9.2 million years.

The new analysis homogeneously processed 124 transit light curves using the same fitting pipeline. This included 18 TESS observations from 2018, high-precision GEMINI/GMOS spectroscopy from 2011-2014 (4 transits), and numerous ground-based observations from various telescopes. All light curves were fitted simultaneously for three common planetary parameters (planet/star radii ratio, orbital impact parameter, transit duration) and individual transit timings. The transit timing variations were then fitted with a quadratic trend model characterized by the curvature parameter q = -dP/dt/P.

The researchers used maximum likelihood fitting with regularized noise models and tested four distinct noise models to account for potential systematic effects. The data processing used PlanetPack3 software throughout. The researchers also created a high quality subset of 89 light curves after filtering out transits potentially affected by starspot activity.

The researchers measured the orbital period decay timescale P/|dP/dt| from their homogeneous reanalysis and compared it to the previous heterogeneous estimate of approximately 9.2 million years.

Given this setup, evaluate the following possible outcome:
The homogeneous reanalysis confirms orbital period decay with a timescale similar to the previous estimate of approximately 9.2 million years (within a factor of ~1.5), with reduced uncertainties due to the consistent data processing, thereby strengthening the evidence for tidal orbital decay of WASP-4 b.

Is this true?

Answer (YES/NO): NO